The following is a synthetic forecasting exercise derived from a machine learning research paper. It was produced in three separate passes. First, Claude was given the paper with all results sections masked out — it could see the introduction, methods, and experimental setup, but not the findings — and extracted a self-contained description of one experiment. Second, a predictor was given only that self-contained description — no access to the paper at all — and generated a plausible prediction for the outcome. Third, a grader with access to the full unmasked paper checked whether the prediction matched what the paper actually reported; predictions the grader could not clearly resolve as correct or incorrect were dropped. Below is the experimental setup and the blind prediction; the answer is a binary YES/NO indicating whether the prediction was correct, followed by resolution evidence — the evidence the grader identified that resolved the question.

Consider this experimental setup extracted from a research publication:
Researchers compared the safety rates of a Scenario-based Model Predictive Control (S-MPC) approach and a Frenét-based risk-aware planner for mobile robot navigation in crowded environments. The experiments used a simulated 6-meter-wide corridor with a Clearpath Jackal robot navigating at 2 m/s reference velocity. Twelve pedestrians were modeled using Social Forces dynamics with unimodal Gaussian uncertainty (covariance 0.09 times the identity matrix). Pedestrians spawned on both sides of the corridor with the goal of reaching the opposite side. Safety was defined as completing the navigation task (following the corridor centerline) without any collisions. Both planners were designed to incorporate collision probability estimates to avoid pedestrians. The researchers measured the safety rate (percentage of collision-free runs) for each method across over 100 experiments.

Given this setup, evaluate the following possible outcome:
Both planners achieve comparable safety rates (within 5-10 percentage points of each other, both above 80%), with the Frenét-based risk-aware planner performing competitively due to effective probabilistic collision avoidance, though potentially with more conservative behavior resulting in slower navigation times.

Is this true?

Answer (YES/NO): NO